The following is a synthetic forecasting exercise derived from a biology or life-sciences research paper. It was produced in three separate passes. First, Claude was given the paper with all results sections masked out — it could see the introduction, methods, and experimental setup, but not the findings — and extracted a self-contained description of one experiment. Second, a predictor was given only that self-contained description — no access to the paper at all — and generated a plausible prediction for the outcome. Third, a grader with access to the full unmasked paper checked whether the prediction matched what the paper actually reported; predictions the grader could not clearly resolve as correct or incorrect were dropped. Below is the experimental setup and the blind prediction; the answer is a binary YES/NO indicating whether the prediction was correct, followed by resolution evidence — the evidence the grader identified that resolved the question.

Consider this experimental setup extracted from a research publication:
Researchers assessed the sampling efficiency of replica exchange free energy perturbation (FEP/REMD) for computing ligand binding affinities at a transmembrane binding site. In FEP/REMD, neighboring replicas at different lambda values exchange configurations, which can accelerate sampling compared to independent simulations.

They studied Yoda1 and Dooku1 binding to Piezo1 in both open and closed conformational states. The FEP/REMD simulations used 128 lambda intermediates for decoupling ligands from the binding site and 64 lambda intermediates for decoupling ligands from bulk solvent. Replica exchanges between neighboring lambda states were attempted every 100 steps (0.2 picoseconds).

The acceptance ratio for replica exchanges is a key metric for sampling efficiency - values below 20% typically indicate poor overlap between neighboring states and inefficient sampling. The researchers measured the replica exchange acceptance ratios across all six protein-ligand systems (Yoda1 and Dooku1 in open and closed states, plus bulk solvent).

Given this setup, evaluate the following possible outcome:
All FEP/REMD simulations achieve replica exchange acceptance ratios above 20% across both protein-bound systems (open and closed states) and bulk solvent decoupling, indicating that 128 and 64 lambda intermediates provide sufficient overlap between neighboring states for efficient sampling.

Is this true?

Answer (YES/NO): YES